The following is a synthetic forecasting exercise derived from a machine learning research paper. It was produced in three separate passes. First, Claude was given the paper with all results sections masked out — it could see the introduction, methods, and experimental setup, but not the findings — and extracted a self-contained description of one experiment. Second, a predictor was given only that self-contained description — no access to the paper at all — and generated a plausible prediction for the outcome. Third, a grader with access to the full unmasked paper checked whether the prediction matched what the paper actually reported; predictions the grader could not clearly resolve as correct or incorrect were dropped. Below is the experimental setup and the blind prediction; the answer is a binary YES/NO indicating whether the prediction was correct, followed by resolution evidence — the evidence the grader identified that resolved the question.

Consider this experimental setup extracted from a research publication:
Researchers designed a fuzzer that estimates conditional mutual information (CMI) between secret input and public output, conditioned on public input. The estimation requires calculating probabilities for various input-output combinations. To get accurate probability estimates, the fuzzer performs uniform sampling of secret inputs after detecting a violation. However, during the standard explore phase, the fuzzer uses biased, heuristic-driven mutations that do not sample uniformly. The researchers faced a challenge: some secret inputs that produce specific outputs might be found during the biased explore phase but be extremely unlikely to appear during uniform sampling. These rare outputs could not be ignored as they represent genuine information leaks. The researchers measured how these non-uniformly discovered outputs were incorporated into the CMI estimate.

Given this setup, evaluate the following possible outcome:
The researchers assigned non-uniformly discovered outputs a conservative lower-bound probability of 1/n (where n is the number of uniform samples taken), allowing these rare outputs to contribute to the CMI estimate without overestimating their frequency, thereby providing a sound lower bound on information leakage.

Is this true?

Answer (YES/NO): NO